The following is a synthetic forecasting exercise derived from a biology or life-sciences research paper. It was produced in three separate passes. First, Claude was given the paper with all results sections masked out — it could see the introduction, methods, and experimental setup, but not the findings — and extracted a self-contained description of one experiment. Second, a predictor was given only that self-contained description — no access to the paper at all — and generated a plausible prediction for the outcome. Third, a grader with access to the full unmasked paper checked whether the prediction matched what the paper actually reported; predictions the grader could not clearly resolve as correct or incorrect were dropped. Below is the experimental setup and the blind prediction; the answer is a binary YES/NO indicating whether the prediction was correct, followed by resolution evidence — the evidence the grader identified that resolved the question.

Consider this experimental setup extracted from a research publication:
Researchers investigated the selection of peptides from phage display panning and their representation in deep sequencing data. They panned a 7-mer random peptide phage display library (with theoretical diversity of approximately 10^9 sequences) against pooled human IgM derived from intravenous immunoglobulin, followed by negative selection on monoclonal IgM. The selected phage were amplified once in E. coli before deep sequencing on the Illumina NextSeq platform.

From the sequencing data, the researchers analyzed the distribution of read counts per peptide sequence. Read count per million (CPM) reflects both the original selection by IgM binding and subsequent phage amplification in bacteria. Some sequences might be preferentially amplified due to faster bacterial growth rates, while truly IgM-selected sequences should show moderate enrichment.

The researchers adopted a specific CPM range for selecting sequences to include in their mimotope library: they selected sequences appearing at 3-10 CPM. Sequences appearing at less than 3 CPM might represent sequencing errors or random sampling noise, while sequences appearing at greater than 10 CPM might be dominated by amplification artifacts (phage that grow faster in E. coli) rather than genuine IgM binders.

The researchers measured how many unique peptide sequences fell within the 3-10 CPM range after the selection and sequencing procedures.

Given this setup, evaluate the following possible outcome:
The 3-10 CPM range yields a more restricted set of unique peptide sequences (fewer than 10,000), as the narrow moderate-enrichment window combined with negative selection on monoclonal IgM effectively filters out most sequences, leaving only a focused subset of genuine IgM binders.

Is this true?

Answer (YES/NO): NO